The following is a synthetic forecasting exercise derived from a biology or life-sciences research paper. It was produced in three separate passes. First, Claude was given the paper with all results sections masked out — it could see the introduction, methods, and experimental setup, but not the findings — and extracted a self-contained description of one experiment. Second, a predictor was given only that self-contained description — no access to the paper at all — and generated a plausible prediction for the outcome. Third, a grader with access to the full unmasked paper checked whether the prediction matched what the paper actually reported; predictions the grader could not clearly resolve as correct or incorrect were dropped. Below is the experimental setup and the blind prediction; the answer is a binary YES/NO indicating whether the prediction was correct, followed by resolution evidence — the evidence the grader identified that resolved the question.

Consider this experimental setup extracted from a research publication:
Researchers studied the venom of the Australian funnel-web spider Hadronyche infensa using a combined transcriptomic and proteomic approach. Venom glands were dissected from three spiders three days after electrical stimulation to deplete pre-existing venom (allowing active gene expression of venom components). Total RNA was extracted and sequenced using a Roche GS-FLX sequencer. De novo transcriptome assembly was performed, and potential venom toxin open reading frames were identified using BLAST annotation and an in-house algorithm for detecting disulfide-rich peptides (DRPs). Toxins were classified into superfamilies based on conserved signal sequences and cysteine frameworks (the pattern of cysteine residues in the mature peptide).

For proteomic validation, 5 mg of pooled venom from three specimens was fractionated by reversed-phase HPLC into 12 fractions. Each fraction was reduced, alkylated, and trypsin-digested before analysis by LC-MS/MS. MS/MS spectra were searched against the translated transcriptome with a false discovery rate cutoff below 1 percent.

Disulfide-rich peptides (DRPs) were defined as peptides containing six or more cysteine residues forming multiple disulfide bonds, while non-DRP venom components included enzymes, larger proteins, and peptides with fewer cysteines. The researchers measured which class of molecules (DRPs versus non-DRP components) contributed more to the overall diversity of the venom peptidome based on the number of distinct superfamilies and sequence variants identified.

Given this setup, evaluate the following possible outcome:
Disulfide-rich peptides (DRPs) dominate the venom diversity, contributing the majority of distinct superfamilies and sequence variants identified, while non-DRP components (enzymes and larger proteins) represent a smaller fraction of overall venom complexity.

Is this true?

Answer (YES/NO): YES